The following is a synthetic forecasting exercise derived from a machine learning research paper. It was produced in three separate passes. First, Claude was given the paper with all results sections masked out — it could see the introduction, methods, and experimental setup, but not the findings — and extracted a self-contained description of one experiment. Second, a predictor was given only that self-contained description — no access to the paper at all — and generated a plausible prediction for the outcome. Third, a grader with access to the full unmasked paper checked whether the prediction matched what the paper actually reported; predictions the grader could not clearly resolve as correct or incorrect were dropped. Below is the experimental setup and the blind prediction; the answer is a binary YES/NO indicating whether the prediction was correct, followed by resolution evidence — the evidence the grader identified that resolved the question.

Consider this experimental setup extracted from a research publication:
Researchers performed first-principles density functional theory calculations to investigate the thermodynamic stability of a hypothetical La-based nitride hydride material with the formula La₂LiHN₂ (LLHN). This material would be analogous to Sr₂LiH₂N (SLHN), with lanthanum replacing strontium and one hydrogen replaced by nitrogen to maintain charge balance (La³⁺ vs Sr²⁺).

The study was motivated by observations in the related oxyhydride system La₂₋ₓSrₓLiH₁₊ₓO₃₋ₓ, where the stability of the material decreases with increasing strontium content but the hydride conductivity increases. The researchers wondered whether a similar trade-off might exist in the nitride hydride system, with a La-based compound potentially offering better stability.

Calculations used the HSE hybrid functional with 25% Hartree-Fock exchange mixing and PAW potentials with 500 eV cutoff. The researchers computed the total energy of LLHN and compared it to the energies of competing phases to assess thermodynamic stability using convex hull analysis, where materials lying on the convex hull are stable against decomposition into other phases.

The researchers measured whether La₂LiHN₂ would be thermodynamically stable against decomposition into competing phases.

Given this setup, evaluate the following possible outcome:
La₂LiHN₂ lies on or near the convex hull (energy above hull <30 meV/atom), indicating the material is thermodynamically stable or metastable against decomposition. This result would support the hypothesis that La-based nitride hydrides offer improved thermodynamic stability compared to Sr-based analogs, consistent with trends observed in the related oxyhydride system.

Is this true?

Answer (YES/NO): NO